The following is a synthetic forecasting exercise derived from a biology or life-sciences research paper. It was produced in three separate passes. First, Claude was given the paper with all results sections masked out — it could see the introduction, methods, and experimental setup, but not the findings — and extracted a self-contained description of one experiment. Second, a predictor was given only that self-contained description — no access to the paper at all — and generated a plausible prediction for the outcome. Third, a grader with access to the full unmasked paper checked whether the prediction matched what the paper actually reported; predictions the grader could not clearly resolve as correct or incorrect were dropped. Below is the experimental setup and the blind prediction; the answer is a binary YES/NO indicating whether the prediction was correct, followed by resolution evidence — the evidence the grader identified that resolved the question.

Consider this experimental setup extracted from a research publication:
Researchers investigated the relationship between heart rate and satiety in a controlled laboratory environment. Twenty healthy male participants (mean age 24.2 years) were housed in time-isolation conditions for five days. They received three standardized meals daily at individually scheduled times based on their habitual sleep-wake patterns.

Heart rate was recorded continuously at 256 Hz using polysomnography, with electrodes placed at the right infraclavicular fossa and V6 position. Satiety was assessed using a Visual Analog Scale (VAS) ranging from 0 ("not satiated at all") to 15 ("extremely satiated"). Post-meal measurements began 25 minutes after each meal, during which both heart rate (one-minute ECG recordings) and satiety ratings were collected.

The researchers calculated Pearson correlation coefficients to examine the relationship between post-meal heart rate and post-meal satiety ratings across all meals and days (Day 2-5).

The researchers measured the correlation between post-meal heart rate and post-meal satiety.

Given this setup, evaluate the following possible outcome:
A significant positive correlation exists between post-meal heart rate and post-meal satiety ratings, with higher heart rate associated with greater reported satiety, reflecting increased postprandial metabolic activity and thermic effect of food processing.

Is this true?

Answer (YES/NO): YES